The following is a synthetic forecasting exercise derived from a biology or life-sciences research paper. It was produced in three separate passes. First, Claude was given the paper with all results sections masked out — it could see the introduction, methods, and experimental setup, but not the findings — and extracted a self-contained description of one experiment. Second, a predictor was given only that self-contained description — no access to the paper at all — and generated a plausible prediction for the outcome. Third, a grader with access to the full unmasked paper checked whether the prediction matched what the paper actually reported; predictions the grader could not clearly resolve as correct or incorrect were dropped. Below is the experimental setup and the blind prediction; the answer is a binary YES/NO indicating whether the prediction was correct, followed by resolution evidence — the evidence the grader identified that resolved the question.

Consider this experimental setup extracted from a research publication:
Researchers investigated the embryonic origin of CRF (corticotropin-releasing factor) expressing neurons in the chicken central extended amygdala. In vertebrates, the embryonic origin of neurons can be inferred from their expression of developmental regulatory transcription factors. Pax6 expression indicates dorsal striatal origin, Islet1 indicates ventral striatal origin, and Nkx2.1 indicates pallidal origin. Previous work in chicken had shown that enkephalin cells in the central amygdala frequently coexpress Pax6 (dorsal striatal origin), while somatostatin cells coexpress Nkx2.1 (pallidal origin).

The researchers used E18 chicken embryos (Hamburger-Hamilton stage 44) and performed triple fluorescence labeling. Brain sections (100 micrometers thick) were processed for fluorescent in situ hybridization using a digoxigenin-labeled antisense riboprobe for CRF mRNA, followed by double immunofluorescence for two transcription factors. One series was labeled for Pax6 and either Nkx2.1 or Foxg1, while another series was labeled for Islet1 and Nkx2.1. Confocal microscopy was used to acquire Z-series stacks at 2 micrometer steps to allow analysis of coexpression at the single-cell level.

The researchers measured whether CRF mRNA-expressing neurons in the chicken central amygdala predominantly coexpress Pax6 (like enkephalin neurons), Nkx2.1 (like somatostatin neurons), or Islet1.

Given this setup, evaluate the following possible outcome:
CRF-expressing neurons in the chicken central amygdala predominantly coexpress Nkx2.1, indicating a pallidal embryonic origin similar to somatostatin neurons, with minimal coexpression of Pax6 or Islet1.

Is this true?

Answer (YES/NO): NO